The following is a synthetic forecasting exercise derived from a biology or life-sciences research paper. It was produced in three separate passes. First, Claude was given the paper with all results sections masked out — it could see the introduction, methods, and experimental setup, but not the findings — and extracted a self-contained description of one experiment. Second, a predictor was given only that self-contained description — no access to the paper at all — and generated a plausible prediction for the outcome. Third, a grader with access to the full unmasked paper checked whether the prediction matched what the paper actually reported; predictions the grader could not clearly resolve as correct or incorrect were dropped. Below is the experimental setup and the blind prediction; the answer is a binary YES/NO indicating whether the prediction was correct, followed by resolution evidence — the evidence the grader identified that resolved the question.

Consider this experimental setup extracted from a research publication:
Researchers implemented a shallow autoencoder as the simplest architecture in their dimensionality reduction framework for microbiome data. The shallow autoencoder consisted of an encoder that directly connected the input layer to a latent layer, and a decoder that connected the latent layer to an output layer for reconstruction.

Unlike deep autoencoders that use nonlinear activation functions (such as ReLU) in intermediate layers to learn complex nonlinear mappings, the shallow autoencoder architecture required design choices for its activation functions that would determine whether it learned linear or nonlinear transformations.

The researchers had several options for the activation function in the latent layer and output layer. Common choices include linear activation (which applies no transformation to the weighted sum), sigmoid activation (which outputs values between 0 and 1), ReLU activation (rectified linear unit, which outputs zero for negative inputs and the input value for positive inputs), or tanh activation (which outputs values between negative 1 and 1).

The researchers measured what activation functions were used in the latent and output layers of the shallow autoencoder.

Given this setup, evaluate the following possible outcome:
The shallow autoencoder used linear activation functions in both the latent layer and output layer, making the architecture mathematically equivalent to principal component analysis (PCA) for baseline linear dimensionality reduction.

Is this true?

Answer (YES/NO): NO